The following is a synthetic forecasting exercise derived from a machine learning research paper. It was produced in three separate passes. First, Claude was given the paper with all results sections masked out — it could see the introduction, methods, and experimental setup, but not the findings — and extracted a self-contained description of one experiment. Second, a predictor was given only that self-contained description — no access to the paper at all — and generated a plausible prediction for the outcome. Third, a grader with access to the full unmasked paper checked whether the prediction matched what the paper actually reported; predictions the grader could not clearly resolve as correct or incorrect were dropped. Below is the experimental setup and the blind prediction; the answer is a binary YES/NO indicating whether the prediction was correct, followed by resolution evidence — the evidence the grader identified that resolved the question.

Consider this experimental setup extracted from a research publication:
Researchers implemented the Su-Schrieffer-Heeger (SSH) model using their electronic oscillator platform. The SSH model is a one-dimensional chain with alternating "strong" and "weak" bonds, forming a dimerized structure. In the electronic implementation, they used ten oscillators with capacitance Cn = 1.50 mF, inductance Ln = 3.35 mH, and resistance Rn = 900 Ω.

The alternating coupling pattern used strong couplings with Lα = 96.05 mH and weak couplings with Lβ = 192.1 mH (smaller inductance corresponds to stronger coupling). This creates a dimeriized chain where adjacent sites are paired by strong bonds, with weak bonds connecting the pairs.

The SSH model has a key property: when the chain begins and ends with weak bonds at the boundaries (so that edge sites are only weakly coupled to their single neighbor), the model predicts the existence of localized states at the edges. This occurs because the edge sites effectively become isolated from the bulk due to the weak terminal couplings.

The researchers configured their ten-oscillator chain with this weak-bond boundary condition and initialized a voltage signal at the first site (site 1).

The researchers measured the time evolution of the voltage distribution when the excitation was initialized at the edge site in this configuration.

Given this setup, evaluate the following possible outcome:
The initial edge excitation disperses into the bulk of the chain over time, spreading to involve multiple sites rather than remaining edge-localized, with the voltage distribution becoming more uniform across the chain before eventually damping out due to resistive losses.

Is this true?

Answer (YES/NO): NO